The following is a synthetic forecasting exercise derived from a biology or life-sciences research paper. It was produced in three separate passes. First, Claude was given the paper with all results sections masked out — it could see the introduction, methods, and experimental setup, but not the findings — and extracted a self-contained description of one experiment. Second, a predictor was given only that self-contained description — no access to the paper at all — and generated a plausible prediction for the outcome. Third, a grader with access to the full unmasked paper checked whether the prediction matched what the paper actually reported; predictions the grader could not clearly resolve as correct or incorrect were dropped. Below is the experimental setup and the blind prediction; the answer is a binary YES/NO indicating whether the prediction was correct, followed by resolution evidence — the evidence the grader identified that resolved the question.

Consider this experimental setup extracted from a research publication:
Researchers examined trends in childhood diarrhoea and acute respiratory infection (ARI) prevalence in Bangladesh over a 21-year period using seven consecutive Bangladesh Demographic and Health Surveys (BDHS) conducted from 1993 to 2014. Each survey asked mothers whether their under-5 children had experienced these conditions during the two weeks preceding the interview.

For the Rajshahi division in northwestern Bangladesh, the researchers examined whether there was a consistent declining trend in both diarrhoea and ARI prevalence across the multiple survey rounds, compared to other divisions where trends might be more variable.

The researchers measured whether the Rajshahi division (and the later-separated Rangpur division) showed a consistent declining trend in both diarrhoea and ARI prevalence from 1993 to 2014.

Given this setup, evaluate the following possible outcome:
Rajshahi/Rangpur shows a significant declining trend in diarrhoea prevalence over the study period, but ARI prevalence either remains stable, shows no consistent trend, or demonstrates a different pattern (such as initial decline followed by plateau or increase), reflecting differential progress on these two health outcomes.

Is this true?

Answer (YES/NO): NO